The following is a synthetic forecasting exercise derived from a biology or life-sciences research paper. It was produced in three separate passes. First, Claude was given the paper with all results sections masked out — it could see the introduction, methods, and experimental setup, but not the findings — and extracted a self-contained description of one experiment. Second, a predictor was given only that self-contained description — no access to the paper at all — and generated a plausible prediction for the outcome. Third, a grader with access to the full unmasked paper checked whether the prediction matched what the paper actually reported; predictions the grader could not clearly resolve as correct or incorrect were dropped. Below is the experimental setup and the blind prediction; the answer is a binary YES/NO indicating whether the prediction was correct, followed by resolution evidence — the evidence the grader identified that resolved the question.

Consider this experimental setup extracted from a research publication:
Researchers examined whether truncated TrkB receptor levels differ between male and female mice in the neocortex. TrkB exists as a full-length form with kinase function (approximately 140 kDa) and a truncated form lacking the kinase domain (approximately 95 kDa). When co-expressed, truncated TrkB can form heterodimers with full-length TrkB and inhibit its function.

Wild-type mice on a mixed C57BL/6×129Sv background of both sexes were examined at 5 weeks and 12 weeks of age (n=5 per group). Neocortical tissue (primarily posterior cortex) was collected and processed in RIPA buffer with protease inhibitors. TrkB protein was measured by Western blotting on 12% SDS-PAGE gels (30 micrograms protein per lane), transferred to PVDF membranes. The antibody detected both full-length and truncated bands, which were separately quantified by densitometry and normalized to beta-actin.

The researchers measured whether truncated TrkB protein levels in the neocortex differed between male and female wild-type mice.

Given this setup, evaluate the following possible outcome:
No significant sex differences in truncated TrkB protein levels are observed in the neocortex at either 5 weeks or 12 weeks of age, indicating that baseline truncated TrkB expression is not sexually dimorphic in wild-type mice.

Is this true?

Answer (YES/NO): YES